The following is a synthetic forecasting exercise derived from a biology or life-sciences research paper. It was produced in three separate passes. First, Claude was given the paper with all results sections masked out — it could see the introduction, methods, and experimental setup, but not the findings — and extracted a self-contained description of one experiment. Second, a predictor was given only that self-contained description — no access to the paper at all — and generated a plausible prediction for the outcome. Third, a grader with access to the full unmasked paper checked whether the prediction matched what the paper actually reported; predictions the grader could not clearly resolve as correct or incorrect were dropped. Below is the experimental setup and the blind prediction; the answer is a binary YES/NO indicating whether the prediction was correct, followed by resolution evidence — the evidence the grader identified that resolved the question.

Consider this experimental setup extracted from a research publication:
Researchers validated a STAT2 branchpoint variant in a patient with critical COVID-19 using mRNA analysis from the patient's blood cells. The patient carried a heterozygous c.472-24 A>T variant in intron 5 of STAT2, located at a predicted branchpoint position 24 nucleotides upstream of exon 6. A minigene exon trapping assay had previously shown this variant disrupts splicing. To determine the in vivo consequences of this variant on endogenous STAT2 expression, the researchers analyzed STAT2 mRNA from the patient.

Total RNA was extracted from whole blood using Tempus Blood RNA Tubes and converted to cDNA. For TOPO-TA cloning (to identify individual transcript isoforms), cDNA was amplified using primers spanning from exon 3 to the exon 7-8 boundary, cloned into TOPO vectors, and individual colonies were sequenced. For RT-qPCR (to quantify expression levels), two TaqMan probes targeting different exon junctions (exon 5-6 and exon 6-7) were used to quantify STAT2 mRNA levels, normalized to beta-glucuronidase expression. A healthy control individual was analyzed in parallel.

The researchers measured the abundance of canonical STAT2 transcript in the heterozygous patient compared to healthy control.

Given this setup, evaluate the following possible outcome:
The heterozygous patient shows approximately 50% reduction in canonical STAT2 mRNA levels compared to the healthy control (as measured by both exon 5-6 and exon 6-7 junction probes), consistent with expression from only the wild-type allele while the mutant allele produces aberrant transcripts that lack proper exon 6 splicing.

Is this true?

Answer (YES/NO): YES